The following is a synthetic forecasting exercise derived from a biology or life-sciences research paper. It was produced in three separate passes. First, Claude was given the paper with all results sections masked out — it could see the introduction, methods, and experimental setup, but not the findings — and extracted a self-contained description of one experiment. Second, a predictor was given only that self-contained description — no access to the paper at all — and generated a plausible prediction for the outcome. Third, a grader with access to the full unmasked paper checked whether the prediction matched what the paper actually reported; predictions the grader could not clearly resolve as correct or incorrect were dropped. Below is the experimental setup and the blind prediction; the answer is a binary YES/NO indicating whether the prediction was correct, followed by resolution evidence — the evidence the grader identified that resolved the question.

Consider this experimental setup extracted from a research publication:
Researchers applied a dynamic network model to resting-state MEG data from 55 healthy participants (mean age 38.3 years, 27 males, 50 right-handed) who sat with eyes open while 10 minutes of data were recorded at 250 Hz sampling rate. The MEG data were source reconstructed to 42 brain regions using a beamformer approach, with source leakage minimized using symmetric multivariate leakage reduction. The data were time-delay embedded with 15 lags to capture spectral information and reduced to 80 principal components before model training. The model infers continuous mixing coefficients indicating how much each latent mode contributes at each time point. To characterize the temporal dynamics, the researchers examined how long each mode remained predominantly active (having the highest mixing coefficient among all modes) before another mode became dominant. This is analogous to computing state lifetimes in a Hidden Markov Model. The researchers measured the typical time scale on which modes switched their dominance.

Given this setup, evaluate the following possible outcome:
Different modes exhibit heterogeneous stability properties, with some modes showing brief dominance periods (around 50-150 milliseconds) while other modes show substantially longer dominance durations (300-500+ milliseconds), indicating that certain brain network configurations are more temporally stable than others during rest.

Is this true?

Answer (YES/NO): YES